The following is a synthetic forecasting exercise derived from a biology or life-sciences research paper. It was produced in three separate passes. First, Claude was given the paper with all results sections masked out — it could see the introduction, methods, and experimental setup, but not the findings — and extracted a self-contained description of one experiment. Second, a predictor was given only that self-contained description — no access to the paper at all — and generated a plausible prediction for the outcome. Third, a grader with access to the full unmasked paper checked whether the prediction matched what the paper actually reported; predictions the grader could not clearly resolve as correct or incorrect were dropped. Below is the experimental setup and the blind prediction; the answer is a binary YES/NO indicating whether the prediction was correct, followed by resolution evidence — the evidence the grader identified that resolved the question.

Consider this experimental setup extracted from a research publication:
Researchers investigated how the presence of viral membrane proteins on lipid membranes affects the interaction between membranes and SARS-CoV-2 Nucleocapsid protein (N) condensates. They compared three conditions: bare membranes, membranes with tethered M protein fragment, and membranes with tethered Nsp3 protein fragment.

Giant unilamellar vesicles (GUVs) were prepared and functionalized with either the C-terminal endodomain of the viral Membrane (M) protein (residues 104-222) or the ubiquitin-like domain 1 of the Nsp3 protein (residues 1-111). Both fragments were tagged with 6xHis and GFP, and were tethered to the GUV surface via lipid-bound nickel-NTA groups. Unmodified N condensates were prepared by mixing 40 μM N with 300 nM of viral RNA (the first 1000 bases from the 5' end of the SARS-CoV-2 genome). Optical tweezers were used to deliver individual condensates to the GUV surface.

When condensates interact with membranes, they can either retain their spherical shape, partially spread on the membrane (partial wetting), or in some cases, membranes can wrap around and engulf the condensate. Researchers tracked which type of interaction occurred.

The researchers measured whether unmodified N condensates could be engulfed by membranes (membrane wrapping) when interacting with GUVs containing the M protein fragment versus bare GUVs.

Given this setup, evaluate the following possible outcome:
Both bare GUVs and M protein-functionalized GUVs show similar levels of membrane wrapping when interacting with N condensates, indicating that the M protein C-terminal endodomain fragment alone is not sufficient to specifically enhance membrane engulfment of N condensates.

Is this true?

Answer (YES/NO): NO